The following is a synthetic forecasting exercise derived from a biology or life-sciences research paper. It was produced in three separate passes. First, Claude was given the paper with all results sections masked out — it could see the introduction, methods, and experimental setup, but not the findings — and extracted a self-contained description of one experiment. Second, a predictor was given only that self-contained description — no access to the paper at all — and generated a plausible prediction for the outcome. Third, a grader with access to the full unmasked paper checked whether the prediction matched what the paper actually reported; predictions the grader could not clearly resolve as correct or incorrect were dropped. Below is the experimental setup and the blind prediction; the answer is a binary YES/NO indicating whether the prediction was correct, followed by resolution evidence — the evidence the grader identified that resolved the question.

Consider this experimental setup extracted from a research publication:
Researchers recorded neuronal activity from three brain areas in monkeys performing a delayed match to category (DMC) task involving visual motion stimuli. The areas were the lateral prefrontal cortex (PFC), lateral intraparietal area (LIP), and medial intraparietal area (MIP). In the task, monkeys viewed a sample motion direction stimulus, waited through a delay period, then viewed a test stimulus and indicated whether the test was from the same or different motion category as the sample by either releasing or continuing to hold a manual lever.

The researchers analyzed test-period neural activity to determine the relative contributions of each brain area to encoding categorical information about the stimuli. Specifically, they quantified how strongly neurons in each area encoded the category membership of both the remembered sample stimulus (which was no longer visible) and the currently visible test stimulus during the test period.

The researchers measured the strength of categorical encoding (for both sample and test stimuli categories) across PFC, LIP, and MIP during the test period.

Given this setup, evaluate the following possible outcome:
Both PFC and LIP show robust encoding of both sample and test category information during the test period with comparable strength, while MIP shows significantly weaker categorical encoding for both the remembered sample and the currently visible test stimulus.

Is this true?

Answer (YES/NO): NO